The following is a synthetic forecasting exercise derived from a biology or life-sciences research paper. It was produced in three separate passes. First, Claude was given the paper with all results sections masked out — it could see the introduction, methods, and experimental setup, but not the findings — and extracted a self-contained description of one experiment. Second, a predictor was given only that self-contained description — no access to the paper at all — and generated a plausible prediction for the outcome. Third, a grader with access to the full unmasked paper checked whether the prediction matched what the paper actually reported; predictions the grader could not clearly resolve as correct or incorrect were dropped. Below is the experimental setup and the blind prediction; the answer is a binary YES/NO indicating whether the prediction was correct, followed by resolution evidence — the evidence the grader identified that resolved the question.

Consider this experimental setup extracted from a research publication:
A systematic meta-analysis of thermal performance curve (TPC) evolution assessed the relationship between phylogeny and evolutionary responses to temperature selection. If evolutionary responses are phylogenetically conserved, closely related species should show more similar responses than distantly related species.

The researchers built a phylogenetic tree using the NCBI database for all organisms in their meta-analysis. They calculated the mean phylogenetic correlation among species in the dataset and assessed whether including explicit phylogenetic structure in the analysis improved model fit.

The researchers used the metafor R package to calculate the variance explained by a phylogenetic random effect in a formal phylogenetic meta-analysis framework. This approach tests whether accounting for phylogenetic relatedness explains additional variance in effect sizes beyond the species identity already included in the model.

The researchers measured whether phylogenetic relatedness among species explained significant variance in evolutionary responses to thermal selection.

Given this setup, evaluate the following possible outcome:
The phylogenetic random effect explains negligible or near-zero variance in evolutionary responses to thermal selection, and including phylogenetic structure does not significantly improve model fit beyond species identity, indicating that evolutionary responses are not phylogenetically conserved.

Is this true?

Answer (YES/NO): YES